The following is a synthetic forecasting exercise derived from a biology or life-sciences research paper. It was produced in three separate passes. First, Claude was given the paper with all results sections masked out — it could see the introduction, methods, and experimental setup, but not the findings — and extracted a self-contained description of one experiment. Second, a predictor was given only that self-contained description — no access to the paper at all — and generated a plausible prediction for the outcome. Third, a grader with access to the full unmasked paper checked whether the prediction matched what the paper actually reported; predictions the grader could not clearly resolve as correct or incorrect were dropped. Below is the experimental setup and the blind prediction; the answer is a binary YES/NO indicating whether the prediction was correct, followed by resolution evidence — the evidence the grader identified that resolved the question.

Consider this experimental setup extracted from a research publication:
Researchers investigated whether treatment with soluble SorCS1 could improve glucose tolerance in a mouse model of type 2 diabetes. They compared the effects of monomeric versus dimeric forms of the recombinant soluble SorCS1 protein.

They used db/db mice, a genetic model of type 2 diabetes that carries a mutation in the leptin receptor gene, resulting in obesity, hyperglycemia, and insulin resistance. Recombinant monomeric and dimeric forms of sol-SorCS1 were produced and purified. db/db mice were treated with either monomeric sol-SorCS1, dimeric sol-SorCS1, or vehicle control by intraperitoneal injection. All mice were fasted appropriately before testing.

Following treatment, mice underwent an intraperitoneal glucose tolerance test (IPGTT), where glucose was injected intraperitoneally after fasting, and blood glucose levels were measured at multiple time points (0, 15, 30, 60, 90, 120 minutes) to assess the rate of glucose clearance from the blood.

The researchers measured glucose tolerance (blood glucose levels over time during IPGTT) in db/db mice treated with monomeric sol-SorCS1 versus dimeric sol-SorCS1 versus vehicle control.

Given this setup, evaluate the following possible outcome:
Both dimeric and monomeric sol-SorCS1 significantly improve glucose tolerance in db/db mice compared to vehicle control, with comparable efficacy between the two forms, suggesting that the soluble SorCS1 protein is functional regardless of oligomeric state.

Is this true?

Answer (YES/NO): NO